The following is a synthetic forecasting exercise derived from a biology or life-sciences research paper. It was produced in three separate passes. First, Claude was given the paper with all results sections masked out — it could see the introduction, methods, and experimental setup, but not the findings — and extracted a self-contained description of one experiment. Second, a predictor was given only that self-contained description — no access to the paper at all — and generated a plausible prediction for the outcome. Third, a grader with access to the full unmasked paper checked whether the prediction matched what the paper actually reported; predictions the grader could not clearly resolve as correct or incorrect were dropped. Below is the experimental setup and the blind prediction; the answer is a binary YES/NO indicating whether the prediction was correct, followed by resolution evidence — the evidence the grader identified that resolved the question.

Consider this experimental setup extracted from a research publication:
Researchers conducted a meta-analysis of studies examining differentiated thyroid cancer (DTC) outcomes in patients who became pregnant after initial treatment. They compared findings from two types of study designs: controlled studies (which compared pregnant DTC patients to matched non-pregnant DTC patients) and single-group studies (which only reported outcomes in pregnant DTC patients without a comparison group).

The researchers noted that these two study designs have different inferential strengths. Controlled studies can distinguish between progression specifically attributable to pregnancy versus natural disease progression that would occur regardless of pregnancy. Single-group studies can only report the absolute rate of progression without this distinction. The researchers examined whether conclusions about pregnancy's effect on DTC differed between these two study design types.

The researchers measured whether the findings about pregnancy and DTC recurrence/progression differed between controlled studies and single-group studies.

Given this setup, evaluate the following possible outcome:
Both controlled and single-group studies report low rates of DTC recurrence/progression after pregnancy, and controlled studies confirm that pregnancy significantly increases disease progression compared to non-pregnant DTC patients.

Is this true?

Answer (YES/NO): NO